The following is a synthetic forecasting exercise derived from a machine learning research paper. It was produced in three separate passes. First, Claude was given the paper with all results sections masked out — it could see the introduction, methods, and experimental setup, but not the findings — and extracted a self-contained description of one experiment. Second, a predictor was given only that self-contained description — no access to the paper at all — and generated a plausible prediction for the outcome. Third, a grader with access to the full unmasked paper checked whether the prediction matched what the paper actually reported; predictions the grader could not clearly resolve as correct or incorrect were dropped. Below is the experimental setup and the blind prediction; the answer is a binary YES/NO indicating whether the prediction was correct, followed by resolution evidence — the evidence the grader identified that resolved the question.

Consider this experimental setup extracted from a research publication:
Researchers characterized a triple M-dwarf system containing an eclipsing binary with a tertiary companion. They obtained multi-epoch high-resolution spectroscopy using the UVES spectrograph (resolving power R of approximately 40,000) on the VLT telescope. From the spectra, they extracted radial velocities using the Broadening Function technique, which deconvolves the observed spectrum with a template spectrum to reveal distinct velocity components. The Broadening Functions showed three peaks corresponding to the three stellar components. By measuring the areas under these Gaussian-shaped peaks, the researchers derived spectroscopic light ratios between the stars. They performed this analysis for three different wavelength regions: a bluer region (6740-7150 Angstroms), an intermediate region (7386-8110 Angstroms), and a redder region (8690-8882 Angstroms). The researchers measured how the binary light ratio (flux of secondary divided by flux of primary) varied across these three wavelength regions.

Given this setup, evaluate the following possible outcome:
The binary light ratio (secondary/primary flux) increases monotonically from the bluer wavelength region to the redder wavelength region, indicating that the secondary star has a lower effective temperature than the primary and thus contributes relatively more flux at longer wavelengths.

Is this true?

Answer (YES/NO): YES